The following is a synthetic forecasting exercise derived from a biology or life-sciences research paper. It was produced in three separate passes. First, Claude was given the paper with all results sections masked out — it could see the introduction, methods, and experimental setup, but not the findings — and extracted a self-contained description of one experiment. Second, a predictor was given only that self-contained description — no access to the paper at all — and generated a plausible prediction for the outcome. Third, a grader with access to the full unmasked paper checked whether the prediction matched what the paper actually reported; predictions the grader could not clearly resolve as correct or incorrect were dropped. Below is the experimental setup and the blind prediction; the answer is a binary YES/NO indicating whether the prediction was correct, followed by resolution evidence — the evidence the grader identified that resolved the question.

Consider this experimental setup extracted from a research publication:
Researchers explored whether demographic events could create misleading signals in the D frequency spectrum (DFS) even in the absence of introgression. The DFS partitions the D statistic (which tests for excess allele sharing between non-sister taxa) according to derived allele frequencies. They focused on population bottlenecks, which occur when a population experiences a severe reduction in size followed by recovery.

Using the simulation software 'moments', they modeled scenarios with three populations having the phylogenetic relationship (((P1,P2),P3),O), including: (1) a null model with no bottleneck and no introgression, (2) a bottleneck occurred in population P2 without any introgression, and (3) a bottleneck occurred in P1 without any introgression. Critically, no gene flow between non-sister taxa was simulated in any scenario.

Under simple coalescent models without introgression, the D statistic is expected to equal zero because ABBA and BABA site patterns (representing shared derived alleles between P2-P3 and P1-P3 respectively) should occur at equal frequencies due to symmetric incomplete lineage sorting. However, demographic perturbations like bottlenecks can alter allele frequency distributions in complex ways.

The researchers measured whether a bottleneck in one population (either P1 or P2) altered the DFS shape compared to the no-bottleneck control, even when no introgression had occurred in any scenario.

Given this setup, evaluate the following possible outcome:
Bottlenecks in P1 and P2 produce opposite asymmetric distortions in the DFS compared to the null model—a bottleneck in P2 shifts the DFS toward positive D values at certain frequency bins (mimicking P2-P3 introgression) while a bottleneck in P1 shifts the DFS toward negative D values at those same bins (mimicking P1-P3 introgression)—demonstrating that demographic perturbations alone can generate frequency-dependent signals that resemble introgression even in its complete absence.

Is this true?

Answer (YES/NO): NO